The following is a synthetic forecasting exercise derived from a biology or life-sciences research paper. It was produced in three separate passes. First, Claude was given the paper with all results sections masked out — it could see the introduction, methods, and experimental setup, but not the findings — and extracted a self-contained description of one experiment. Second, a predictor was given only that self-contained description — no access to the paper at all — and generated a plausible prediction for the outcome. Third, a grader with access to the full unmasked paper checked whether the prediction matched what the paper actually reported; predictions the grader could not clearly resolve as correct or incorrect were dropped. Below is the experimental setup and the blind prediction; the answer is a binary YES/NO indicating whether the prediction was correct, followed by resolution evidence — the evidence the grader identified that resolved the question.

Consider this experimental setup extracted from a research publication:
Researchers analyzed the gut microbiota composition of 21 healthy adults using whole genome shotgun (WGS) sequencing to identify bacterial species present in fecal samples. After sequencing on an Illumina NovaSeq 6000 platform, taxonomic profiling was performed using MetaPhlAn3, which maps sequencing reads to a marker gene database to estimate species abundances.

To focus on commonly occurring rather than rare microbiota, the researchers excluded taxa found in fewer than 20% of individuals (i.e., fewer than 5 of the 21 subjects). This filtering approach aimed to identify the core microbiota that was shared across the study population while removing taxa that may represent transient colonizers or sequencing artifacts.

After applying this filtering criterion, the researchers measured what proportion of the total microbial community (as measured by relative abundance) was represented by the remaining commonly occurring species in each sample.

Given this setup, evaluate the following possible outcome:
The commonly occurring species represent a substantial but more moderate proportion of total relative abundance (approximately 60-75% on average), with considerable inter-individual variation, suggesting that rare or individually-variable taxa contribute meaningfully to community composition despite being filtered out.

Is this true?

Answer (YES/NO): NO